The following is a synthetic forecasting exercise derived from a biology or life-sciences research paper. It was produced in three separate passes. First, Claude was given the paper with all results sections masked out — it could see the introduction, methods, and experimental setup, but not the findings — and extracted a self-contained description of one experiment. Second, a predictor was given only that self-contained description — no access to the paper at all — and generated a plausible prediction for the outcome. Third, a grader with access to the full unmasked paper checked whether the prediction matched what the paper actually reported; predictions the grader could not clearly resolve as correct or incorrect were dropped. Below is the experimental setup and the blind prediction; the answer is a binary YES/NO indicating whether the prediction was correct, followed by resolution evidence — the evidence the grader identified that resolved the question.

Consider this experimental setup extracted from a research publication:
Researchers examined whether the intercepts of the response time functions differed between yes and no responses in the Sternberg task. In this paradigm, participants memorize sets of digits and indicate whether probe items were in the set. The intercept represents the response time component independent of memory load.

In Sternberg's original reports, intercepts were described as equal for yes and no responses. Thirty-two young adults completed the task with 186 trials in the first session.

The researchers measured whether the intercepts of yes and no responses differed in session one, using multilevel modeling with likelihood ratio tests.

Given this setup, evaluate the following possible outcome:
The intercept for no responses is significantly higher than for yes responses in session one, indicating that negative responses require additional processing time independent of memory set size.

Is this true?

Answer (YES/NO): YES